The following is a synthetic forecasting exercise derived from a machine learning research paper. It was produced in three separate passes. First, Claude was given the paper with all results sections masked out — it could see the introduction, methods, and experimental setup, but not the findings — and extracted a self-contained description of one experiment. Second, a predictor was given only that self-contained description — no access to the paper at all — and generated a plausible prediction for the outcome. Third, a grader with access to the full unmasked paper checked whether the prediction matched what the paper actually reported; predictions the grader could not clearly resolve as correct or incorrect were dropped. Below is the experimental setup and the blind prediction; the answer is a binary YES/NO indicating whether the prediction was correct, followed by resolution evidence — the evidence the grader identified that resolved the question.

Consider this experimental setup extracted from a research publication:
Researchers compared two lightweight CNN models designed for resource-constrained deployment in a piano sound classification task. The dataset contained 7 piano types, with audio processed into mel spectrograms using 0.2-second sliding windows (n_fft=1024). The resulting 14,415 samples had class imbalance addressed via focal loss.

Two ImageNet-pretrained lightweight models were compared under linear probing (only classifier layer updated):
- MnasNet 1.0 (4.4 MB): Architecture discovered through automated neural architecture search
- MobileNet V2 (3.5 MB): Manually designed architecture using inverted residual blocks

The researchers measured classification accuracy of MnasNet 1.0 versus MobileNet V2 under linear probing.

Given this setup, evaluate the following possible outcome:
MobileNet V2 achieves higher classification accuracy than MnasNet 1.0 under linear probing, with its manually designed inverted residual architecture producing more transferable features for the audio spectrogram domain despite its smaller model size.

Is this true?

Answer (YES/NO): YES